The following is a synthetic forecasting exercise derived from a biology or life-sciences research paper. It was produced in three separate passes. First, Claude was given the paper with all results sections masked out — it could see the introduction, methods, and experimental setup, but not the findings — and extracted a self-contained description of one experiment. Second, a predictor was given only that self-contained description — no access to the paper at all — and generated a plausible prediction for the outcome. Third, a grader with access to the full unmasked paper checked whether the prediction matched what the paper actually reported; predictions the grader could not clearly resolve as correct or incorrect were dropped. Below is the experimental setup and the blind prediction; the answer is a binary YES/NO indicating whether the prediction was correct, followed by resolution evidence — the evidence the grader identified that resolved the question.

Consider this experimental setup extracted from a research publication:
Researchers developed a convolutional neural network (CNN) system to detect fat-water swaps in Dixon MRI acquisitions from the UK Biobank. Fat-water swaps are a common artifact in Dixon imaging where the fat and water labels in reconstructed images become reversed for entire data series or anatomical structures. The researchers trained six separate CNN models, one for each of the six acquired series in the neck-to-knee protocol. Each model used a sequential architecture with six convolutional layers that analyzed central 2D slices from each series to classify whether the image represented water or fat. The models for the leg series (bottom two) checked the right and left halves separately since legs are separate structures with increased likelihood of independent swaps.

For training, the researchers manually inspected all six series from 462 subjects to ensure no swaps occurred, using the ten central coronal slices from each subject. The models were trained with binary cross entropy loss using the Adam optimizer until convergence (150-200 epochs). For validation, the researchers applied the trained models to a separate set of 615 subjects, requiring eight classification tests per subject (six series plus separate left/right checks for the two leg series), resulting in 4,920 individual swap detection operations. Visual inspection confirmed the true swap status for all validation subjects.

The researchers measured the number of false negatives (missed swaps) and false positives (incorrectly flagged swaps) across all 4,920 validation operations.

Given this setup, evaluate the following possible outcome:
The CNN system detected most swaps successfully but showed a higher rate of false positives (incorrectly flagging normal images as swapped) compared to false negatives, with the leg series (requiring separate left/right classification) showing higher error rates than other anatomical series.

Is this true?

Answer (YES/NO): NO